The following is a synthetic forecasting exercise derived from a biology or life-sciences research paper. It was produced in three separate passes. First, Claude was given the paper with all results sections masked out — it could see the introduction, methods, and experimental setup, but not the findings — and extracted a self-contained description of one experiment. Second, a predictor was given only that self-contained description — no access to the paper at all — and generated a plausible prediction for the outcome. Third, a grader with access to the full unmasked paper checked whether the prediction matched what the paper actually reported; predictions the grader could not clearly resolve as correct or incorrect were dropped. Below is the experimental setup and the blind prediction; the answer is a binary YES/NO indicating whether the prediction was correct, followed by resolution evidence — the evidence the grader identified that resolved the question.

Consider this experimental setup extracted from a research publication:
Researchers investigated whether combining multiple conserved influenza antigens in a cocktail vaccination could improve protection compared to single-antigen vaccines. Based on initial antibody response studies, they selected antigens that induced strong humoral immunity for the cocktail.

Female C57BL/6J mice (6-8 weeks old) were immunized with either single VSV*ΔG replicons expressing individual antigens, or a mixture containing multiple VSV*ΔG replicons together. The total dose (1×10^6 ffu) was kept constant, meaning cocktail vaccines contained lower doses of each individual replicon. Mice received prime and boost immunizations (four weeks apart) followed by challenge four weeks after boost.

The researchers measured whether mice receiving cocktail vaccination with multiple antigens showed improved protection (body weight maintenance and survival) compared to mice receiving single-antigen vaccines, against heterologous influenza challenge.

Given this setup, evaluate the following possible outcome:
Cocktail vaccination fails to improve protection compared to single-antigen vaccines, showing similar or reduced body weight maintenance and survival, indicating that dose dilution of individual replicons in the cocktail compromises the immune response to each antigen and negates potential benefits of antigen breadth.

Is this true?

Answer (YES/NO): NO